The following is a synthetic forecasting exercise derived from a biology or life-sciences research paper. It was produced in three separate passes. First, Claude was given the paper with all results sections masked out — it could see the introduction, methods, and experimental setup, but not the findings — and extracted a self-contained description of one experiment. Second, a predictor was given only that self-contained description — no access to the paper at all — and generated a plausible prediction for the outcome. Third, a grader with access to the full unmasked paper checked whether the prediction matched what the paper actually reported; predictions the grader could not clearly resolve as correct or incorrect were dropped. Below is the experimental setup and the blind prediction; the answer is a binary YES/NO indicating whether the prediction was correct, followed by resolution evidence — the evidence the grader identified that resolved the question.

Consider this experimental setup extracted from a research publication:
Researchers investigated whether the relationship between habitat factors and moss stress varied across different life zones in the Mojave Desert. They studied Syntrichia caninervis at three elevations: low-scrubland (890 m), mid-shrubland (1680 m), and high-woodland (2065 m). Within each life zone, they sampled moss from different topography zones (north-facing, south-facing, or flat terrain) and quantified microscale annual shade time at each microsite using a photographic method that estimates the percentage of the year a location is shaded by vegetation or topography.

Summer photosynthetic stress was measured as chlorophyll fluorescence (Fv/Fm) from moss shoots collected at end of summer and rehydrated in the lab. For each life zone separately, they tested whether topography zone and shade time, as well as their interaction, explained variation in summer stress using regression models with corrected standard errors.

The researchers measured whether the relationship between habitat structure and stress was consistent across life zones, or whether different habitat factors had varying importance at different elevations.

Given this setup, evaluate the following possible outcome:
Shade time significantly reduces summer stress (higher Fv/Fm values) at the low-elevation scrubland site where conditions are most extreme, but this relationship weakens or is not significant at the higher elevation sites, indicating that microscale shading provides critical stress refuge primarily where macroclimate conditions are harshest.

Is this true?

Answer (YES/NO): NO